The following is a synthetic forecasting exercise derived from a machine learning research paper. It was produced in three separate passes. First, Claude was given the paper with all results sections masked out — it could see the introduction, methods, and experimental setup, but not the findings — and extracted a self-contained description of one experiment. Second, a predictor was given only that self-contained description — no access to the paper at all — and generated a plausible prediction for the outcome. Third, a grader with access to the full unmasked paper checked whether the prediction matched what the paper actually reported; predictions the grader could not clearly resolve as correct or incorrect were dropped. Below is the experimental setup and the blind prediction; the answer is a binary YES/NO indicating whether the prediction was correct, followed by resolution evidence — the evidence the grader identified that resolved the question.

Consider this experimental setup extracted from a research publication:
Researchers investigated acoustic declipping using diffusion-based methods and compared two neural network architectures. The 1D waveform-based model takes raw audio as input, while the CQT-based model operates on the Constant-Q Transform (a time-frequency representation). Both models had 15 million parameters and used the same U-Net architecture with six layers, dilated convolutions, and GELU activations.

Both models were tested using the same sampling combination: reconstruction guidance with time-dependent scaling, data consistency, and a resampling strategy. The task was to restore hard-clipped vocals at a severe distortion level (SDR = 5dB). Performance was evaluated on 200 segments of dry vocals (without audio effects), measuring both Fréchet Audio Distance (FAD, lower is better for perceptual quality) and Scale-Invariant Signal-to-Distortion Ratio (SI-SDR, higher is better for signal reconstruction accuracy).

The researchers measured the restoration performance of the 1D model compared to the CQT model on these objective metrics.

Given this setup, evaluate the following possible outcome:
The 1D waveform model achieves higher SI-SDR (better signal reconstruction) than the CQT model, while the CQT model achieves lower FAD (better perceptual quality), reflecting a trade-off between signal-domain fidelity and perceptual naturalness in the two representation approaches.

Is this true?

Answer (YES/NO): NO